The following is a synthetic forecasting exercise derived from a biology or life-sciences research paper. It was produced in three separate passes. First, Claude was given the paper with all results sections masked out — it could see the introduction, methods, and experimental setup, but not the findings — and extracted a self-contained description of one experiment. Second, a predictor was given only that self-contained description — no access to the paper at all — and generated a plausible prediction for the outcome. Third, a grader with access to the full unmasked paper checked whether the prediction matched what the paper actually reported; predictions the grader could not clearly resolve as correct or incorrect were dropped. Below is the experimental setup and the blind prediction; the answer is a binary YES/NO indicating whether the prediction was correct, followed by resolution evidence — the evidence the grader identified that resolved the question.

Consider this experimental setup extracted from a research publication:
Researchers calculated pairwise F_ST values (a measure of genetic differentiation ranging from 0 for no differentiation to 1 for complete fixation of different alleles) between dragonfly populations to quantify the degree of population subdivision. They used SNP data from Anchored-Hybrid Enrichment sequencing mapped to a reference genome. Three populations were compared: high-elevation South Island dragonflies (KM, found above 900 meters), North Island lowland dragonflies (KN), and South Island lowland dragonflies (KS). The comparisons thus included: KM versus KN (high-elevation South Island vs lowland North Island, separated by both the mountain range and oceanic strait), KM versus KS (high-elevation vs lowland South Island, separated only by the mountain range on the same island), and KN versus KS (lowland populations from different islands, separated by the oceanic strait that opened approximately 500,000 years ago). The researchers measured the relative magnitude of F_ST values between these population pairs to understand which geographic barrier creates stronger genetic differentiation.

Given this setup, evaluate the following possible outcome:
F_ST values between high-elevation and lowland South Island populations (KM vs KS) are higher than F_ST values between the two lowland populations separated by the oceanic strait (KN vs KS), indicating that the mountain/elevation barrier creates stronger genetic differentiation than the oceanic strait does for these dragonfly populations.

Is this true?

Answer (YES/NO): YES